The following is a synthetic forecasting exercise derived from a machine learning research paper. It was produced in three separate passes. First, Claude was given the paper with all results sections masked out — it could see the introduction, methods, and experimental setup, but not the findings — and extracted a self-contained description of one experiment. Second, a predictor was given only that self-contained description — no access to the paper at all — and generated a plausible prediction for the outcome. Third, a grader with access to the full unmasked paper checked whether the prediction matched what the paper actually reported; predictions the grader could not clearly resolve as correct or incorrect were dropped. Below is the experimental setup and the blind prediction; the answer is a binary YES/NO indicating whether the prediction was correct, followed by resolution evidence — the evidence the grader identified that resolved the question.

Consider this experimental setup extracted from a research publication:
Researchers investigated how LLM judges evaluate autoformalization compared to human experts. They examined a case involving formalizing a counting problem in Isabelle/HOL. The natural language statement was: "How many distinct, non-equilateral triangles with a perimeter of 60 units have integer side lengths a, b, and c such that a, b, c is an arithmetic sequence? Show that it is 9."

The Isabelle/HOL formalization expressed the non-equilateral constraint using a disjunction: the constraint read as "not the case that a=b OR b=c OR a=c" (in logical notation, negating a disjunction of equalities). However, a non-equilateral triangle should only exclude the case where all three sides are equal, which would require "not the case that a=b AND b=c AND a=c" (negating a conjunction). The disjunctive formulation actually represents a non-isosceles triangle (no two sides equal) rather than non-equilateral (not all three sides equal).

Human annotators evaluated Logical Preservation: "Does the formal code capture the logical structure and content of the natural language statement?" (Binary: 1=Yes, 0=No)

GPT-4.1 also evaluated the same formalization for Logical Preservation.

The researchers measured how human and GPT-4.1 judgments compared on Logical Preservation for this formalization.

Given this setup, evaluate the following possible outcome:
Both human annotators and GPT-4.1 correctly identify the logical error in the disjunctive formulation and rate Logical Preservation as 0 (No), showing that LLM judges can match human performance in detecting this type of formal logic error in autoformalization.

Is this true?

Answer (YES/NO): NO